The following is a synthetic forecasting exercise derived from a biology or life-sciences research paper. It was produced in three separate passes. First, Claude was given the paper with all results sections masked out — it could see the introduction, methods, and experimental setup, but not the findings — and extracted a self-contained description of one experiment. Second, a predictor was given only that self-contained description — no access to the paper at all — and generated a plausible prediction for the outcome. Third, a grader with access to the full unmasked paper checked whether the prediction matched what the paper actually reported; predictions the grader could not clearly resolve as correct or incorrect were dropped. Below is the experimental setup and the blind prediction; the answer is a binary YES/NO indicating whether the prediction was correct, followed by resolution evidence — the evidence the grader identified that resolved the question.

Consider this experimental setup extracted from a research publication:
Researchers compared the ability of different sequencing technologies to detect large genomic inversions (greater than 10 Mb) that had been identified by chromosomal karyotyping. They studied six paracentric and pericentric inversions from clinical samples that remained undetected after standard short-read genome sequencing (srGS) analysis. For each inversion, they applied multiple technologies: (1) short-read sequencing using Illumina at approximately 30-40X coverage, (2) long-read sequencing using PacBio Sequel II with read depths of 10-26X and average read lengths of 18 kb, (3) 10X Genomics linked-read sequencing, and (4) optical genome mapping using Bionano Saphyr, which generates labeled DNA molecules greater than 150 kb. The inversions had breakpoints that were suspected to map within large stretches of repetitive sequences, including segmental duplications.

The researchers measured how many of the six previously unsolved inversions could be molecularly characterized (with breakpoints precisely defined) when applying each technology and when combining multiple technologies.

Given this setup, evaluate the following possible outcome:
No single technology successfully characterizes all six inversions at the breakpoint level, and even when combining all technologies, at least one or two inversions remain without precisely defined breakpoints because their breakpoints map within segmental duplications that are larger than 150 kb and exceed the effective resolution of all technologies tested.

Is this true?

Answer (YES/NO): NO